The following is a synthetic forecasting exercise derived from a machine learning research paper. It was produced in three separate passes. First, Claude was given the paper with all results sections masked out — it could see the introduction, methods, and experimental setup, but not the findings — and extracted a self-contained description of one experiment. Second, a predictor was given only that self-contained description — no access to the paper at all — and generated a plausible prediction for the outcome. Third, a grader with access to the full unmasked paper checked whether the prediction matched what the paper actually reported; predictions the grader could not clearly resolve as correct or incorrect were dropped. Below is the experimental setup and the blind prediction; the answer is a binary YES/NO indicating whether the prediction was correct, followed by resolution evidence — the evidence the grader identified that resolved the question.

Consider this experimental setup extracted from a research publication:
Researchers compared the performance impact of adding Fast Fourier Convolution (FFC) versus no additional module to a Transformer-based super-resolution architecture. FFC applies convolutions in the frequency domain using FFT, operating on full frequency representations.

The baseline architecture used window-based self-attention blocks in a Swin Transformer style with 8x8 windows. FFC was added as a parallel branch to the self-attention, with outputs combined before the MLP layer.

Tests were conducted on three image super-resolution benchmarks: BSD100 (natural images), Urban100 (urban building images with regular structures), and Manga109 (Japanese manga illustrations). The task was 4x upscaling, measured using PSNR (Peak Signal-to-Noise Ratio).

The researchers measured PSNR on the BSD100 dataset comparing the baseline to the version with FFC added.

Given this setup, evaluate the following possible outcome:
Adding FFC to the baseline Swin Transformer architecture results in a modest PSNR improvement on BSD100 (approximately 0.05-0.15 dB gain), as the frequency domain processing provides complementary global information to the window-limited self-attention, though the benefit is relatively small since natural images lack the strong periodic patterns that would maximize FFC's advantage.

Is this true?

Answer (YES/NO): NO